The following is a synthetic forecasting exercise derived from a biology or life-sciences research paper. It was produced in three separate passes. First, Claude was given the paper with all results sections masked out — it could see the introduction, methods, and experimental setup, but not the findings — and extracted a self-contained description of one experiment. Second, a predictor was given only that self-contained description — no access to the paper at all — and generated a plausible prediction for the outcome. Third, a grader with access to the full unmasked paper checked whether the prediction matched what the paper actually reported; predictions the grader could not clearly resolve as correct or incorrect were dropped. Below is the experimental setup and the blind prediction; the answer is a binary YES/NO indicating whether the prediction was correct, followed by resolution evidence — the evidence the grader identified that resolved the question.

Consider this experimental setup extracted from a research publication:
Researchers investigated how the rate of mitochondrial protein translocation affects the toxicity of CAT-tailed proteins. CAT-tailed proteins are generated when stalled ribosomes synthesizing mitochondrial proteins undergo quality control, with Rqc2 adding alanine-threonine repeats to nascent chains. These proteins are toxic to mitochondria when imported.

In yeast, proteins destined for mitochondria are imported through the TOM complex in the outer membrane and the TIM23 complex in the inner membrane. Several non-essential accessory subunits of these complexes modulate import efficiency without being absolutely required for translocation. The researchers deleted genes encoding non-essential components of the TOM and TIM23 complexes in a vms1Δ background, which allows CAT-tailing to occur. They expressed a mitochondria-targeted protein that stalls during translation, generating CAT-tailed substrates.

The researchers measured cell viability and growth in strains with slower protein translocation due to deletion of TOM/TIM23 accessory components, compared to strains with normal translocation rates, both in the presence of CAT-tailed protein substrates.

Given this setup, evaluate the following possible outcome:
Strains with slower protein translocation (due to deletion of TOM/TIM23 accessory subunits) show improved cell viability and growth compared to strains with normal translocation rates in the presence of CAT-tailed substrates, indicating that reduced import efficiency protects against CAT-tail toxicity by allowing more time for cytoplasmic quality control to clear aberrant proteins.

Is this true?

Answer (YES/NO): YES